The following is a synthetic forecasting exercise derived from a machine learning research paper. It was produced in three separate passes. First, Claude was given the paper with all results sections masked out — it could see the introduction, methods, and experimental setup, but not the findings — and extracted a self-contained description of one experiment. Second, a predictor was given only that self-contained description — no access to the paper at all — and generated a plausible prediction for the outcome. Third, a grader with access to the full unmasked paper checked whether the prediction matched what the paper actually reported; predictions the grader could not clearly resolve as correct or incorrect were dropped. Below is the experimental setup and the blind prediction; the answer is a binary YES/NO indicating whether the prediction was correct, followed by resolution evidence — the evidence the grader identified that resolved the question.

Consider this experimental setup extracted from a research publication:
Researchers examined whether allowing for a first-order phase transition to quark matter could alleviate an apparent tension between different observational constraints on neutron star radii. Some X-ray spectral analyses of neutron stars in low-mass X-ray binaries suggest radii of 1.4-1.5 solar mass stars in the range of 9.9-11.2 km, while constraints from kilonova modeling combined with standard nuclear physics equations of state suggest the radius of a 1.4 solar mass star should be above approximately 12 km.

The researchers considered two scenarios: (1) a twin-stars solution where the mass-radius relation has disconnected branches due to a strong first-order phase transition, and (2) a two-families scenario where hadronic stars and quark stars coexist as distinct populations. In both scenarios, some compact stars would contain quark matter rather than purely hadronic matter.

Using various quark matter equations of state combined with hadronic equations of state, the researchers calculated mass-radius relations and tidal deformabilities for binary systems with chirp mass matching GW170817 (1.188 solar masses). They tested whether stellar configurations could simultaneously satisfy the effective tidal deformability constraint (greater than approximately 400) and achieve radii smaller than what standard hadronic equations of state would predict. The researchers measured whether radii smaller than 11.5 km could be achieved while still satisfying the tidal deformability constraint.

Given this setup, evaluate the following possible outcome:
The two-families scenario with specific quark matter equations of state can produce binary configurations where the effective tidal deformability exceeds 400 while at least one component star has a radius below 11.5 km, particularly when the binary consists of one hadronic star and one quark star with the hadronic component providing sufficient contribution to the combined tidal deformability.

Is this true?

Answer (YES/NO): YES